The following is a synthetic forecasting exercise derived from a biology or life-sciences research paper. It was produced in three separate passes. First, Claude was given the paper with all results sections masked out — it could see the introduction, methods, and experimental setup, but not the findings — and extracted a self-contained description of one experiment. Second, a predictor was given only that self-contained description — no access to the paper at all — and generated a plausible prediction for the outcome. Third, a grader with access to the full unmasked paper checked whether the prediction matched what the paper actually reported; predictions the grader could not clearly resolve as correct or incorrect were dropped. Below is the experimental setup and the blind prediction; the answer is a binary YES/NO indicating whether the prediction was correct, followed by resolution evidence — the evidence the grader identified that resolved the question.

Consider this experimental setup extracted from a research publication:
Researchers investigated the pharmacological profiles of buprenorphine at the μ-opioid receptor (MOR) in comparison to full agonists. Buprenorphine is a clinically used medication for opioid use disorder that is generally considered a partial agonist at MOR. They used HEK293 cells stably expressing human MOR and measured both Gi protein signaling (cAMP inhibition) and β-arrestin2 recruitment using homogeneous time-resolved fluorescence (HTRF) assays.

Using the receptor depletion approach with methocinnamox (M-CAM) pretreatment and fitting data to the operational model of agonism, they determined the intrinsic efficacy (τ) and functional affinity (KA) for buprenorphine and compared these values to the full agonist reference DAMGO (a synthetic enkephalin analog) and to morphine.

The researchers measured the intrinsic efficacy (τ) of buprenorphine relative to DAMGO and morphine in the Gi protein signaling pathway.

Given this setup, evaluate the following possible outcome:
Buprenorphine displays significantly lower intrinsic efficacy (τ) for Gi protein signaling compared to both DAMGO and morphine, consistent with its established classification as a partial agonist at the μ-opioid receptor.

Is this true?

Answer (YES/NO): YES